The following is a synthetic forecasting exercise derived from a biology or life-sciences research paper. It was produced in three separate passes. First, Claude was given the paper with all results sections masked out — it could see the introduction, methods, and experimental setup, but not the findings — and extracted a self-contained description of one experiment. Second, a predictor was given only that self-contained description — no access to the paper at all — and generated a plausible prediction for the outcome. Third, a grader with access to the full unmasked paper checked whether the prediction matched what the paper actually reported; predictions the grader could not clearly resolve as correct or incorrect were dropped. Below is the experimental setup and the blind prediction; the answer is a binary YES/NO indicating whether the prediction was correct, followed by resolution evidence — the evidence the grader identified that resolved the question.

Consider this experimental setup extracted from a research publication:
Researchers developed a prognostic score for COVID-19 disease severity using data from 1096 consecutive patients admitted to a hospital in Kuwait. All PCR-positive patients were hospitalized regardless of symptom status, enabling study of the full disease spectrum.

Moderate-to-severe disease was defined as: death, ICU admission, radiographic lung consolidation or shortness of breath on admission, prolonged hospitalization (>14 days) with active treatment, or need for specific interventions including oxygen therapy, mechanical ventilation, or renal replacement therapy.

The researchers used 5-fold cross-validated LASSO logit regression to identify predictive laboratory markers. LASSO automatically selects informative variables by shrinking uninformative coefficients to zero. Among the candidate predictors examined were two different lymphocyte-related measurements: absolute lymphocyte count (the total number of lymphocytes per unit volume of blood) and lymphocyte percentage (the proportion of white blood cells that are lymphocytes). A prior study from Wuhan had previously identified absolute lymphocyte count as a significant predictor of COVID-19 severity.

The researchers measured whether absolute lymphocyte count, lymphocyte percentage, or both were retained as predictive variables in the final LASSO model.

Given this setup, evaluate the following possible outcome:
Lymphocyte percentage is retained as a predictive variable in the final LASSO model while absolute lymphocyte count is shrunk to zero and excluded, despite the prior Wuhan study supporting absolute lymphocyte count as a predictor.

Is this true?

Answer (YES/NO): YES